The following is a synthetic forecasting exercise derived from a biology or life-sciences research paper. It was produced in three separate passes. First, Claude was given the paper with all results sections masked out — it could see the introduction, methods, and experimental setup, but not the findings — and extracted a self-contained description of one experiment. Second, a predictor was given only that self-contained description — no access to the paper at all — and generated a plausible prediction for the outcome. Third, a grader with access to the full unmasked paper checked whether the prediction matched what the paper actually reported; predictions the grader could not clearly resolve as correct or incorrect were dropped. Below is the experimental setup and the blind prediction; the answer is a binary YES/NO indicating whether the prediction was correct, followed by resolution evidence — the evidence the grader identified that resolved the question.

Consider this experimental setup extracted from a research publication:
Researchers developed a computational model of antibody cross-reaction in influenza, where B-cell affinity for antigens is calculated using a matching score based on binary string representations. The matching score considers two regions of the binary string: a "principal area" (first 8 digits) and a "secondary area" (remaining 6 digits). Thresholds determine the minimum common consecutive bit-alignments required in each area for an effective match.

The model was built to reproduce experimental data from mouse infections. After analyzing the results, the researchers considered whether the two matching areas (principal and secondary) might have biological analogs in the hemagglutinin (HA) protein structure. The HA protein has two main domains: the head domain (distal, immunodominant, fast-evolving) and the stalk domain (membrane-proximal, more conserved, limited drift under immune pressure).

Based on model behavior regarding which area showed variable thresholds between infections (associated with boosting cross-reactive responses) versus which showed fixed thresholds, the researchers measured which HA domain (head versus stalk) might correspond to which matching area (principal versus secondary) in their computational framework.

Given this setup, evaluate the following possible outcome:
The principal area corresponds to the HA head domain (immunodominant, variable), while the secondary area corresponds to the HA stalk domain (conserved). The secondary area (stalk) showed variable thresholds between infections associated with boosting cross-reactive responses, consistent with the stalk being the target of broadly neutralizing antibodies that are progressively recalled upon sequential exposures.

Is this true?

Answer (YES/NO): NO